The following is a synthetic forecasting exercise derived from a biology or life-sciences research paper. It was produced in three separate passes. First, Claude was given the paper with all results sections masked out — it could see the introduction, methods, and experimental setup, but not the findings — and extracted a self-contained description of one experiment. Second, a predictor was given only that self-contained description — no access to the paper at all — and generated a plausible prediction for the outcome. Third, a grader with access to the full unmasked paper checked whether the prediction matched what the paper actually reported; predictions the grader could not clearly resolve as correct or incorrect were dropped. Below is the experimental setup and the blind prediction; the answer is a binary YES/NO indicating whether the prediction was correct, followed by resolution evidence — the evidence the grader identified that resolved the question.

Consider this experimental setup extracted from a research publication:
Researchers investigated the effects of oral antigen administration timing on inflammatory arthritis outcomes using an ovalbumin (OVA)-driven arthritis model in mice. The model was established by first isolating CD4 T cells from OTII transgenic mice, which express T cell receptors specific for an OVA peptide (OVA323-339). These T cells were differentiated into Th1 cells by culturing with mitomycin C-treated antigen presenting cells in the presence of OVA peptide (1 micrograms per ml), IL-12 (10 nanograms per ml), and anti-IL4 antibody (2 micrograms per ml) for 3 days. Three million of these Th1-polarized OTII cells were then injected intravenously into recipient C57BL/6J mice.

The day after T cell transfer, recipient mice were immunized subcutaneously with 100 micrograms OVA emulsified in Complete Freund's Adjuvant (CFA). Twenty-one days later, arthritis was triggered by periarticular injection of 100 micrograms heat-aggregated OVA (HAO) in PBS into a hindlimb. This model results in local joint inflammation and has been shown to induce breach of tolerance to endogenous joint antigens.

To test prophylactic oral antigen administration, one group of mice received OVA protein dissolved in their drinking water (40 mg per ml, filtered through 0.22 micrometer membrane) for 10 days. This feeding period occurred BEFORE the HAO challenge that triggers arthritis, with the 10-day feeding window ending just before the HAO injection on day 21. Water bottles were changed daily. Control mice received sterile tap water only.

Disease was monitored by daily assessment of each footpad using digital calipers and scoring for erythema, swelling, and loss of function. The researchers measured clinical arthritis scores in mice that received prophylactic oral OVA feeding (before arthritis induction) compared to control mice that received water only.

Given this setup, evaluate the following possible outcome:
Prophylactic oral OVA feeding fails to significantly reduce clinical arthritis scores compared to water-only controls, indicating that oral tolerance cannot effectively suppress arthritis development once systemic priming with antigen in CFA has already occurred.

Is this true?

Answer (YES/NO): NO